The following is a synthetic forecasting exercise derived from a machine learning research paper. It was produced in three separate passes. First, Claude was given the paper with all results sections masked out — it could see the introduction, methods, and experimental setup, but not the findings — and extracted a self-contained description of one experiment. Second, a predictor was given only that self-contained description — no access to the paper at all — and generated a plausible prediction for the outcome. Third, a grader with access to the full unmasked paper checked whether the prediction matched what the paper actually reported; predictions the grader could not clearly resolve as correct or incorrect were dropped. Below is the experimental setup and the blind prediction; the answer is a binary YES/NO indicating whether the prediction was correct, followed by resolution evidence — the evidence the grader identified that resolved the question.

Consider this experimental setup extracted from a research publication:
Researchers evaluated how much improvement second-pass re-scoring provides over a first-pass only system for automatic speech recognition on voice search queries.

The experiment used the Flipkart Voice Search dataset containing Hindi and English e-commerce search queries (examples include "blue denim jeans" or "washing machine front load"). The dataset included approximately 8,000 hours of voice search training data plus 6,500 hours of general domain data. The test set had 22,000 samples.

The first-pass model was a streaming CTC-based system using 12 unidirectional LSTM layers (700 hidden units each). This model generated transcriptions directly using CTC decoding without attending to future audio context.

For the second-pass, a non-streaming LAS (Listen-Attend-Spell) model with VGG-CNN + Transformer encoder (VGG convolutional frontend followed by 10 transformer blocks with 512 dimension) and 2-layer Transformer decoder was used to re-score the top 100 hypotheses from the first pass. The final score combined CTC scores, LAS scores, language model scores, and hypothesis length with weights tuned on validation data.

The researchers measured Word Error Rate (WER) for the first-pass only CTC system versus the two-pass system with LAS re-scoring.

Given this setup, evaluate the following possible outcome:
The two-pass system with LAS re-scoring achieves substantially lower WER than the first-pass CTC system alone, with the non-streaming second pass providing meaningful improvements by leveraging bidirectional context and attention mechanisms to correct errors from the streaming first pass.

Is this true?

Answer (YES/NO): YES